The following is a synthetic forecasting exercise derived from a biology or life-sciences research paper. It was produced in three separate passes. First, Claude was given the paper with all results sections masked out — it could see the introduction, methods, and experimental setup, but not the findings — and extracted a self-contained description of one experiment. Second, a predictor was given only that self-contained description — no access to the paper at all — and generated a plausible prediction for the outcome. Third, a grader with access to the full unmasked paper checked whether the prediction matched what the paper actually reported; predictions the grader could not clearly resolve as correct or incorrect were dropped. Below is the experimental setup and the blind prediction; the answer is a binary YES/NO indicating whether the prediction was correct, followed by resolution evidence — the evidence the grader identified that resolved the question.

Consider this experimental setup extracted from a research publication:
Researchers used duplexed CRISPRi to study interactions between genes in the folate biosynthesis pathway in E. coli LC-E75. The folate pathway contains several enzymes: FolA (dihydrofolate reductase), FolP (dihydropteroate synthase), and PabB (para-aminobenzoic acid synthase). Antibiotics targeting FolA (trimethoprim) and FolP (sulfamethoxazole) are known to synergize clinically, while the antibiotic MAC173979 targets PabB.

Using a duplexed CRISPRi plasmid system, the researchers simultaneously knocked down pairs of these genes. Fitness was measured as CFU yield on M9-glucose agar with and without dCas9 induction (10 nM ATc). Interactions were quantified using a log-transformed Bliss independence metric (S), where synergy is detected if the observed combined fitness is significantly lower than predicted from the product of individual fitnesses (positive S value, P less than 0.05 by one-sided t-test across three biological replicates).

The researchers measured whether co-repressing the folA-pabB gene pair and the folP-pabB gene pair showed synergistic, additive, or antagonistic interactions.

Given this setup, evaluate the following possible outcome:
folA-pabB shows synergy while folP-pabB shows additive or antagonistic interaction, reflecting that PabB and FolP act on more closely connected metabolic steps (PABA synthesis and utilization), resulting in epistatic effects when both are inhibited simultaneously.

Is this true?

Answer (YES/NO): NO